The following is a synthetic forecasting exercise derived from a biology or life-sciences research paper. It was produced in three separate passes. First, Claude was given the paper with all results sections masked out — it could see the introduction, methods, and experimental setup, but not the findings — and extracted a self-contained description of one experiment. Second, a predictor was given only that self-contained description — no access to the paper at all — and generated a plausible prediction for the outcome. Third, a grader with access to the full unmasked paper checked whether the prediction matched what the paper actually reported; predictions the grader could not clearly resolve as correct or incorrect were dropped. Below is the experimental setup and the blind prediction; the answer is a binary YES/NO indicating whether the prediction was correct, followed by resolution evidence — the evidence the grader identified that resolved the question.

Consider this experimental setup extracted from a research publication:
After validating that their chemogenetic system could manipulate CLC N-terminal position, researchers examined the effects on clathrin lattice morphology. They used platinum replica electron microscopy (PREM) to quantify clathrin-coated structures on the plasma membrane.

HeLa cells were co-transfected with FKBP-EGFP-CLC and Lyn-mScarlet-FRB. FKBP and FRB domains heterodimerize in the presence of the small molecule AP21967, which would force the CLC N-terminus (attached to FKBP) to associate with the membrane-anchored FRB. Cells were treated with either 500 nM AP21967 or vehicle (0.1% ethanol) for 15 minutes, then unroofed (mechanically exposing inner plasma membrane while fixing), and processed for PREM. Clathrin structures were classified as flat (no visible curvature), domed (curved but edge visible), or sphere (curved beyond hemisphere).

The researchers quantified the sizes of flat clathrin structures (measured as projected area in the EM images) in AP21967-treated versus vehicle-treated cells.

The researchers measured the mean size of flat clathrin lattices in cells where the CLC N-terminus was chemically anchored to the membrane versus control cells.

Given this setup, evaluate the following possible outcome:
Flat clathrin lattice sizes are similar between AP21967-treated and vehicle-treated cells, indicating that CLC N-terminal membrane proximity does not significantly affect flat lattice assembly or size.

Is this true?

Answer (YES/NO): NO